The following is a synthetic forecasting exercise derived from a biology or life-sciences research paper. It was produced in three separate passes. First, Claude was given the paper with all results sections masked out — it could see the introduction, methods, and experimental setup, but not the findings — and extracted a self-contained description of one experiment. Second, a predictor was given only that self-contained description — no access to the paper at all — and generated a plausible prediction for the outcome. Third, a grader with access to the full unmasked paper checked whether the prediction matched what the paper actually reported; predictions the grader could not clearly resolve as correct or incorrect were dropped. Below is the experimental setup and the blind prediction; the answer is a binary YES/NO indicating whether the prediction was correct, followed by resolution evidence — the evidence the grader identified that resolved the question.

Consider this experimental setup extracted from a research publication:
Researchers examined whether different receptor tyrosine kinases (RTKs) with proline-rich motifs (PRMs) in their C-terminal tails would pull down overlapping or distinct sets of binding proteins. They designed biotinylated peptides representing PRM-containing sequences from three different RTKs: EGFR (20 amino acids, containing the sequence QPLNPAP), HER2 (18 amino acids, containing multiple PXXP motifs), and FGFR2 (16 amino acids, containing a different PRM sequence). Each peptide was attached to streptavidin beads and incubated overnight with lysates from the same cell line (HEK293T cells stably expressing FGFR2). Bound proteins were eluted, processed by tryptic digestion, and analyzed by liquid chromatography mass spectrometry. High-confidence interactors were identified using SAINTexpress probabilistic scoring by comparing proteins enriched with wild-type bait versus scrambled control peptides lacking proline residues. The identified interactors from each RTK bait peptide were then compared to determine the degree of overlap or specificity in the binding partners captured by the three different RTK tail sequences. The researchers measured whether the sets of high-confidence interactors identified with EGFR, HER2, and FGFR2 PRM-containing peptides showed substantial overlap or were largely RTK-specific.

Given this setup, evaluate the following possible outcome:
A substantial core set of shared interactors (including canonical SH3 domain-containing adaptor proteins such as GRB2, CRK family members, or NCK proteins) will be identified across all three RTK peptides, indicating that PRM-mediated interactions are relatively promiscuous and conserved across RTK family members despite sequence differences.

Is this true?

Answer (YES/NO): NO